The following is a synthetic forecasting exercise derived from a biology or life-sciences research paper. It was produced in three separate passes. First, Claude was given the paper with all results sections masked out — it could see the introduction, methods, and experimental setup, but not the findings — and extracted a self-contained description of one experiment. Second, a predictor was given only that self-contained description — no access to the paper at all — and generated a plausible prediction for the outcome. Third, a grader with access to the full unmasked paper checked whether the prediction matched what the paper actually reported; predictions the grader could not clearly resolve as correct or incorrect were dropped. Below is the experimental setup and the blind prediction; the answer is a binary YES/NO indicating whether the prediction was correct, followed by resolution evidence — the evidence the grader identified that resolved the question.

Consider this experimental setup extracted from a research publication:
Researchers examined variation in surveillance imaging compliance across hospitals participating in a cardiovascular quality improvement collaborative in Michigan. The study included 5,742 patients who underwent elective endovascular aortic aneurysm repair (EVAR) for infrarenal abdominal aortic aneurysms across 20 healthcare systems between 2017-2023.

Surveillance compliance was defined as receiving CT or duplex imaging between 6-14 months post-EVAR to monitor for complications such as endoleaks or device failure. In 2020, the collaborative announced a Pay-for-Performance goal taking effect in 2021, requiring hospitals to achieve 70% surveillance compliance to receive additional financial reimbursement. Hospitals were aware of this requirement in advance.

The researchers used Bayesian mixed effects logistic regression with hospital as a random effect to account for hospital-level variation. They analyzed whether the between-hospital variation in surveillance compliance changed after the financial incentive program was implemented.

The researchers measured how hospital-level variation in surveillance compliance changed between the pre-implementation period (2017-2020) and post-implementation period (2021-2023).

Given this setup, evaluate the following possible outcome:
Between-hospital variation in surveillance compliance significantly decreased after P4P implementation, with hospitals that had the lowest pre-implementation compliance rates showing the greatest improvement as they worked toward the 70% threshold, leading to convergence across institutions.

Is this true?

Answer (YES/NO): YES